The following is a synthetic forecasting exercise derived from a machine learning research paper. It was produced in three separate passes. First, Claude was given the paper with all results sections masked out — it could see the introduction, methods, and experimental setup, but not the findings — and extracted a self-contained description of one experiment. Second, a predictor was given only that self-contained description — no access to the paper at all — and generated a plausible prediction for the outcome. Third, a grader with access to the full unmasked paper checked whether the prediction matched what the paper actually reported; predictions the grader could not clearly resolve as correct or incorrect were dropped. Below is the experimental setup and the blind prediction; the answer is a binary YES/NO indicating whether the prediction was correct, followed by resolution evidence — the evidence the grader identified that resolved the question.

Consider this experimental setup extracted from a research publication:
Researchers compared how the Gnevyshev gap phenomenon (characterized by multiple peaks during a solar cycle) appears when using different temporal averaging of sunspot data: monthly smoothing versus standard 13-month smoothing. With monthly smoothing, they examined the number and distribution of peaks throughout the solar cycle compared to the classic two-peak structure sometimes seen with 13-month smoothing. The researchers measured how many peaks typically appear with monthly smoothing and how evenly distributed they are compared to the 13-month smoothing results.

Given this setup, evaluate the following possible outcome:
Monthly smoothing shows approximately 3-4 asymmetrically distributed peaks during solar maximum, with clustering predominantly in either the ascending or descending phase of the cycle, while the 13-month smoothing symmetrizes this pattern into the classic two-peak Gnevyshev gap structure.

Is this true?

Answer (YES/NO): NO